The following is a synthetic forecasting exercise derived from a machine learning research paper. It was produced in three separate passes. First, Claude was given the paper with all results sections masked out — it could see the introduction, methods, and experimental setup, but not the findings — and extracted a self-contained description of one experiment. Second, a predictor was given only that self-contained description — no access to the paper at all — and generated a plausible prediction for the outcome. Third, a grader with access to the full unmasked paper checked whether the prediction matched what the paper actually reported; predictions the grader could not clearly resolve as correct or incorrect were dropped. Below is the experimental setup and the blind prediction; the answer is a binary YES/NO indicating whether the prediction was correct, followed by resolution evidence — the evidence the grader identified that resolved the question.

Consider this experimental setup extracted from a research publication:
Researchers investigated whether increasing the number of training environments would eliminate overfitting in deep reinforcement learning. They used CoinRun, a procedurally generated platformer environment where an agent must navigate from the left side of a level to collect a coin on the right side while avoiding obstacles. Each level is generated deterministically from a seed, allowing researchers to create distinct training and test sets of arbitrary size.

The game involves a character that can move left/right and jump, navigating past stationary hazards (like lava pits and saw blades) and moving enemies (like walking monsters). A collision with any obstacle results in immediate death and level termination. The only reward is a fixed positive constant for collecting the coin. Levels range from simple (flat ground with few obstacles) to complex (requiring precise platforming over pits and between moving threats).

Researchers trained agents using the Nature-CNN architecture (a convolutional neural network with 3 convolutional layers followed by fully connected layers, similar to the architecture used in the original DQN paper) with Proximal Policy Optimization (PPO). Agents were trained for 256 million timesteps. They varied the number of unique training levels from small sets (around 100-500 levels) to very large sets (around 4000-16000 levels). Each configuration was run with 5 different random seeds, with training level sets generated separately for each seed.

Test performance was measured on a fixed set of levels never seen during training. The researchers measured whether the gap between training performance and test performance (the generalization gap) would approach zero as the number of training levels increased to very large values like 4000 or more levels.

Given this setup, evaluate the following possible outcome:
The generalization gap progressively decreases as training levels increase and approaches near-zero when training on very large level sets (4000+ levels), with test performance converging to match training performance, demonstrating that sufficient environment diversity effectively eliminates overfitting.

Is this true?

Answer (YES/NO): NO